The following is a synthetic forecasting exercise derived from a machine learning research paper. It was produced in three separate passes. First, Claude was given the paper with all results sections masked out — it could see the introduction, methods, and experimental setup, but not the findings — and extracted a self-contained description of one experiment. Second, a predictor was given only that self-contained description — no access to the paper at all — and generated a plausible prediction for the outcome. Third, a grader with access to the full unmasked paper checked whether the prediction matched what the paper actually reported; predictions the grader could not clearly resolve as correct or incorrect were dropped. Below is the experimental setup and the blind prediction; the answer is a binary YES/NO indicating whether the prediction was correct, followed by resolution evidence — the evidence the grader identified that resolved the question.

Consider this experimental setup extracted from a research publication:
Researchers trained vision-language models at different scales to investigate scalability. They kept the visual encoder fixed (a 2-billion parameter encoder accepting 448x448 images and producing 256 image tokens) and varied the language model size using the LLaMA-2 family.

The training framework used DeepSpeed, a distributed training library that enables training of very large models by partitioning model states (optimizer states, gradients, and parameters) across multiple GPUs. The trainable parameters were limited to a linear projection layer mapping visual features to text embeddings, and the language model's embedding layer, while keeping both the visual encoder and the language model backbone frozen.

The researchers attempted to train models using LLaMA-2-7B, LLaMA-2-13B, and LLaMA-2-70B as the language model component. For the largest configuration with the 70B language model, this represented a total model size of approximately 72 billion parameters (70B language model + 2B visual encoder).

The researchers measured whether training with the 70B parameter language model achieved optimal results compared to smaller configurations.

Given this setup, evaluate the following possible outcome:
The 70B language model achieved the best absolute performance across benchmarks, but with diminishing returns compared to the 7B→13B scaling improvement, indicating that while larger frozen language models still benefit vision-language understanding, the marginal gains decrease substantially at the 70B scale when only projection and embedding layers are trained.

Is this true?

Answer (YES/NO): NO